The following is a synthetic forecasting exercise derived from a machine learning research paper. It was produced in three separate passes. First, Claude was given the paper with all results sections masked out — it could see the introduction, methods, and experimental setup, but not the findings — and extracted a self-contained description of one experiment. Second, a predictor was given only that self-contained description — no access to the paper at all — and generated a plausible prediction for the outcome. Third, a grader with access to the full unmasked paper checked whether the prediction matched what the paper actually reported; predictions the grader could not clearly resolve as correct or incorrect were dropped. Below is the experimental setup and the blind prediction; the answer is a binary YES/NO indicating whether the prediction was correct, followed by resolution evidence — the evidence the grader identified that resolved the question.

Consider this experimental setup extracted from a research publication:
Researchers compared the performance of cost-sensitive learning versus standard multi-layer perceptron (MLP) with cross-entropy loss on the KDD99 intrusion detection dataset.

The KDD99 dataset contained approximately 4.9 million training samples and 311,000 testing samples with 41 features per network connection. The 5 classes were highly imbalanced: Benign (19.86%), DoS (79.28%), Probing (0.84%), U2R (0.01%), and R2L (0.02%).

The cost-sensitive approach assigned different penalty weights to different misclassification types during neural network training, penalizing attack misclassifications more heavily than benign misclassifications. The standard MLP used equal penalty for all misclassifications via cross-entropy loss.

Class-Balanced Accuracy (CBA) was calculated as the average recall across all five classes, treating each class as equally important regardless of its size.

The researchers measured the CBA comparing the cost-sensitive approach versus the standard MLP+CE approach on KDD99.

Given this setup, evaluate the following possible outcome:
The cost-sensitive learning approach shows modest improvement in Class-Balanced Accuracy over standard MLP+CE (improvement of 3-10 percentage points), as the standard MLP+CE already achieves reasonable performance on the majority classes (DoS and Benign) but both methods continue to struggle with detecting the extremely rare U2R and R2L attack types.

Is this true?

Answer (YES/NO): NO